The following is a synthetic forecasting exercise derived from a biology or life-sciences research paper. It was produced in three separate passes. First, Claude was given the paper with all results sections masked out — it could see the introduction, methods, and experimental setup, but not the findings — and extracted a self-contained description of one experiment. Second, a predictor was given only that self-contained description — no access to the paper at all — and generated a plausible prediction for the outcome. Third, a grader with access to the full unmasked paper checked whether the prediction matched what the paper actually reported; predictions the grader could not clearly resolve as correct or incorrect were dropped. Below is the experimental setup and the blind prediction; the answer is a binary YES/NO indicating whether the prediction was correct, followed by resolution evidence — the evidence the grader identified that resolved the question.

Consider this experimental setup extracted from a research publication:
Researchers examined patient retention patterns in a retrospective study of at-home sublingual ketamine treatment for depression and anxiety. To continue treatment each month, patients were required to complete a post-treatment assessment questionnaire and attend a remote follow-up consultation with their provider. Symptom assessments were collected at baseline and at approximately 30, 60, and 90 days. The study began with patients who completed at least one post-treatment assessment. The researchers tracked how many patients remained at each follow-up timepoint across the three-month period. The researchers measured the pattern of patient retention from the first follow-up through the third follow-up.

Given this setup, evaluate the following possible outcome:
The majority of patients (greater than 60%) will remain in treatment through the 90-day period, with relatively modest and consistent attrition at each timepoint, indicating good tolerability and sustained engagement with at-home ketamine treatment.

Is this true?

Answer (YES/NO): NO